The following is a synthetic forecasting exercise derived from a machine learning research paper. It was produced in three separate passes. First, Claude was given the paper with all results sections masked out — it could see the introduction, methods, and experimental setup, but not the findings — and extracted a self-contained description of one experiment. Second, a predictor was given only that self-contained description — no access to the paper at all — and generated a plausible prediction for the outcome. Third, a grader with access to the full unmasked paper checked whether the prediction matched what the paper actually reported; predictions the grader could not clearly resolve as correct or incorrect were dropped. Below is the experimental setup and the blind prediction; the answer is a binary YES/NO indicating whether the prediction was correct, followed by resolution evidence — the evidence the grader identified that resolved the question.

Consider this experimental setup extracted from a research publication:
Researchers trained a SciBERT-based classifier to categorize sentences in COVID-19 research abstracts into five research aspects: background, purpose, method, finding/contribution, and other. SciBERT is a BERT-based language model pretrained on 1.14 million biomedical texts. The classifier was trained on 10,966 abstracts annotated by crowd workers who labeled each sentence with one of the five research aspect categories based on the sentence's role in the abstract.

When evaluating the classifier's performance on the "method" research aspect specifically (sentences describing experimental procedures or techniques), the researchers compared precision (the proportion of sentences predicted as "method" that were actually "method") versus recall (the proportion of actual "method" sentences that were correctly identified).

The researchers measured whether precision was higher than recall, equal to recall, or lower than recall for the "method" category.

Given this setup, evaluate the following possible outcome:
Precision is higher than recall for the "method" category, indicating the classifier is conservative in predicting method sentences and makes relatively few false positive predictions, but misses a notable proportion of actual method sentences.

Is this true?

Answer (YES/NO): YES